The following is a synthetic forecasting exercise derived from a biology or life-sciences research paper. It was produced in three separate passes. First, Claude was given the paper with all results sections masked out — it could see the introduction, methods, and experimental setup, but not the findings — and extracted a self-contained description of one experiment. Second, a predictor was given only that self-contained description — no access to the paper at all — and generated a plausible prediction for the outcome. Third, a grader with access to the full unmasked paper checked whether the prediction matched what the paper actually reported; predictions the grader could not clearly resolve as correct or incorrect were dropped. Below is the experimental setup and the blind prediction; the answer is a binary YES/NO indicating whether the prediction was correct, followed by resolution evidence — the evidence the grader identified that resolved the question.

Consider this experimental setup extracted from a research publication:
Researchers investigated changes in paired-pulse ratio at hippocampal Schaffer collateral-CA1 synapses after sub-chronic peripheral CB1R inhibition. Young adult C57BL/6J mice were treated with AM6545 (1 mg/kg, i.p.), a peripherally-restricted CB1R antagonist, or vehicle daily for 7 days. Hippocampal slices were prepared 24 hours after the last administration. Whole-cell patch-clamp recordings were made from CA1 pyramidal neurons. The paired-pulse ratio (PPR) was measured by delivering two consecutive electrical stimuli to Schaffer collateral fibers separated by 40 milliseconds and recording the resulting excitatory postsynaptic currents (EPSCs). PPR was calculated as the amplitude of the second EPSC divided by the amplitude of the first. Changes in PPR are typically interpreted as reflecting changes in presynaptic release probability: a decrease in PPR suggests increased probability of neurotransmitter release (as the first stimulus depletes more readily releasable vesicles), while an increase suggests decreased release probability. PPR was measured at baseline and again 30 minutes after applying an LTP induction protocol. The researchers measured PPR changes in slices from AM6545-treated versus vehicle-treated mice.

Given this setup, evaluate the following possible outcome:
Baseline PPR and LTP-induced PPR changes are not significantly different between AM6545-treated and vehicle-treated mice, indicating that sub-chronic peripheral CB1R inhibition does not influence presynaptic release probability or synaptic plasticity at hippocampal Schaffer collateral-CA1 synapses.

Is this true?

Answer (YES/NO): NO